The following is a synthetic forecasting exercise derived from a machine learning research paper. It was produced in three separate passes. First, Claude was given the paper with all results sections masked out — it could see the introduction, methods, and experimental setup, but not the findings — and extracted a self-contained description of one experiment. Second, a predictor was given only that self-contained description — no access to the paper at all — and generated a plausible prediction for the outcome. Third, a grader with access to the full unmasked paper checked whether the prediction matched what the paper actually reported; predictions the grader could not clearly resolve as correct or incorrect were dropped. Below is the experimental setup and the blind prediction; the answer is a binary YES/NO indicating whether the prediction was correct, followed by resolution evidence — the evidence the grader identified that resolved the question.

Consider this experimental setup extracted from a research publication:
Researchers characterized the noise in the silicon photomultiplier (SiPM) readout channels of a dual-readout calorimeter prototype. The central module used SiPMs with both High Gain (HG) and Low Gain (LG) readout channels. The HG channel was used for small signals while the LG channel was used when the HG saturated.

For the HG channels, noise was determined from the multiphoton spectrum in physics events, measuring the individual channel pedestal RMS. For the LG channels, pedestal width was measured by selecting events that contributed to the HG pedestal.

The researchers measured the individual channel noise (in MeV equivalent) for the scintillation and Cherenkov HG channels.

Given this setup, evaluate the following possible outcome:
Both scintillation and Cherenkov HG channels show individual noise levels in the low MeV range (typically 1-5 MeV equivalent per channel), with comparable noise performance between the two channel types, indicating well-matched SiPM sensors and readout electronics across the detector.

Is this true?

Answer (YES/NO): NO